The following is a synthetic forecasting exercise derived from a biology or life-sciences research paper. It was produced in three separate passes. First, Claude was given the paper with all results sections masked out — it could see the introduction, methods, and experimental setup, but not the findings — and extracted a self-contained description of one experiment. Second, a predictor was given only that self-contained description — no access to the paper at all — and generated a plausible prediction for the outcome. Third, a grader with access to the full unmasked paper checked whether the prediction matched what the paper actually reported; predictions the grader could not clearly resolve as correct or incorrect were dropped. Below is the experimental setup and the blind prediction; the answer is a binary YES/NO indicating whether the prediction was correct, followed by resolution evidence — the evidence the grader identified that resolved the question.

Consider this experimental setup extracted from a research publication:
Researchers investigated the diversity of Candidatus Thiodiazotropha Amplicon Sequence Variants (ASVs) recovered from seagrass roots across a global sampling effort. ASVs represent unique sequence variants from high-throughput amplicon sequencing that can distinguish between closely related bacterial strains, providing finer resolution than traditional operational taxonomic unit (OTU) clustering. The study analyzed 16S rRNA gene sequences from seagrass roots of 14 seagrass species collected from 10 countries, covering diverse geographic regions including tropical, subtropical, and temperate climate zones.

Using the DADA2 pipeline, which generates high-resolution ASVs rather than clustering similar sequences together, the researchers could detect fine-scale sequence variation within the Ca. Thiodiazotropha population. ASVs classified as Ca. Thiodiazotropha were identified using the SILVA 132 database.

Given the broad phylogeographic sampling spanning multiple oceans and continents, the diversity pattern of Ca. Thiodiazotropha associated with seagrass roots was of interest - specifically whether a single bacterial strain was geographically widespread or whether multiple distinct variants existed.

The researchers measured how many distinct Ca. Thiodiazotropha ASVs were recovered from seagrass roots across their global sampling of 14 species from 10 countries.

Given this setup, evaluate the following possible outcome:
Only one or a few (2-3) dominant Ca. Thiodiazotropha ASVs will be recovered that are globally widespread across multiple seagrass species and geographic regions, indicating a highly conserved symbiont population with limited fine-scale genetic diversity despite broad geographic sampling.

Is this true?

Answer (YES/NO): NO